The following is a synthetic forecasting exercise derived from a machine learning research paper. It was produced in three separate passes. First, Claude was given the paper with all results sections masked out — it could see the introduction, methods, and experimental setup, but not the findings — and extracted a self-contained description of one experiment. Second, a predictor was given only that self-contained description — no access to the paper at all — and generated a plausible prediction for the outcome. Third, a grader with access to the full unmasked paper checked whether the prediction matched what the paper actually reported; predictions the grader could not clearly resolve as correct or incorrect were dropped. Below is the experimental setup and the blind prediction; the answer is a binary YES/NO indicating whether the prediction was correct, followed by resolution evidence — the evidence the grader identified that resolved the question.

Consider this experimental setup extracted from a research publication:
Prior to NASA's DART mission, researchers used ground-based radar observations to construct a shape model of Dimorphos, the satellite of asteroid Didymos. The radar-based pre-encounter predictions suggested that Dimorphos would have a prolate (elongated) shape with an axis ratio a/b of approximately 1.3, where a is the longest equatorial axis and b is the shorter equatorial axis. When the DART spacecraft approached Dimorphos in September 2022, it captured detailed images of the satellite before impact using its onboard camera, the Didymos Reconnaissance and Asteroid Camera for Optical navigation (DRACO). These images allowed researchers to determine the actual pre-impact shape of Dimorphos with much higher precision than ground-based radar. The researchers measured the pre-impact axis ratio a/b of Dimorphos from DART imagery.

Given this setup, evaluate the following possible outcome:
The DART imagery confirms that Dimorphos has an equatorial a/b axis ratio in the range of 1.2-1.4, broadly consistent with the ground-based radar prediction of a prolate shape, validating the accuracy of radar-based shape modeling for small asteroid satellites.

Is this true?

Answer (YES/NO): NO